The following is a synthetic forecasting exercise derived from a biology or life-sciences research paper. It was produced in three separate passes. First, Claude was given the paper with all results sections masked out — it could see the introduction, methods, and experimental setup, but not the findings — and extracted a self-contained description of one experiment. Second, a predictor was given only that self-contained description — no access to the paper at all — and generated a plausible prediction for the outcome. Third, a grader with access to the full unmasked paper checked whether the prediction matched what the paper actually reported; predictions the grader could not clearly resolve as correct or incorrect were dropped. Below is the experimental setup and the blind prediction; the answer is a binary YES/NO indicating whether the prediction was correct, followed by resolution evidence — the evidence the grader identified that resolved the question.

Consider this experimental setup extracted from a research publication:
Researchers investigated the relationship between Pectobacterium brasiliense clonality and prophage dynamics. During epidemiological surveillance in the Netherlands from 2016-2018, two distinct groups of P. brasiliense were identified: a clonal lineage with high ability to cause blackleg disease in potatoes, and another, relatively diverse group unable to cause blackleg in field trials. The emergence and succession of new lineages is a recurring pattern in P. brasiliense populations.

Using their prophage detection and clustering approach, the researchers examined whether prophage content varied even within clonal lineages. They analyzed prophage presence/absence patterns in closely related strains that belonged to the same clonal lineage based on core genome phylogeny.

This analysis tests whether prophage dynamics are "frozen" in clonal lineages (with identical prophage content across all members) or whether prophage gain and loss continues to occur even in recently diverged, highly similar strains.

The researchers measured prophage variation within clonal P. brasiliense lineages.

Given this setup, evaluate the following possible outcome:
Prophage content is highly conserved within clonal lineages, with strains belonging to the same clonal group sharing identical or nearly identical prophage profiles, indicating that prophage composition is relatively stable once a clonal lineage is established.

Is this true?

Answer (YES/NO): NO